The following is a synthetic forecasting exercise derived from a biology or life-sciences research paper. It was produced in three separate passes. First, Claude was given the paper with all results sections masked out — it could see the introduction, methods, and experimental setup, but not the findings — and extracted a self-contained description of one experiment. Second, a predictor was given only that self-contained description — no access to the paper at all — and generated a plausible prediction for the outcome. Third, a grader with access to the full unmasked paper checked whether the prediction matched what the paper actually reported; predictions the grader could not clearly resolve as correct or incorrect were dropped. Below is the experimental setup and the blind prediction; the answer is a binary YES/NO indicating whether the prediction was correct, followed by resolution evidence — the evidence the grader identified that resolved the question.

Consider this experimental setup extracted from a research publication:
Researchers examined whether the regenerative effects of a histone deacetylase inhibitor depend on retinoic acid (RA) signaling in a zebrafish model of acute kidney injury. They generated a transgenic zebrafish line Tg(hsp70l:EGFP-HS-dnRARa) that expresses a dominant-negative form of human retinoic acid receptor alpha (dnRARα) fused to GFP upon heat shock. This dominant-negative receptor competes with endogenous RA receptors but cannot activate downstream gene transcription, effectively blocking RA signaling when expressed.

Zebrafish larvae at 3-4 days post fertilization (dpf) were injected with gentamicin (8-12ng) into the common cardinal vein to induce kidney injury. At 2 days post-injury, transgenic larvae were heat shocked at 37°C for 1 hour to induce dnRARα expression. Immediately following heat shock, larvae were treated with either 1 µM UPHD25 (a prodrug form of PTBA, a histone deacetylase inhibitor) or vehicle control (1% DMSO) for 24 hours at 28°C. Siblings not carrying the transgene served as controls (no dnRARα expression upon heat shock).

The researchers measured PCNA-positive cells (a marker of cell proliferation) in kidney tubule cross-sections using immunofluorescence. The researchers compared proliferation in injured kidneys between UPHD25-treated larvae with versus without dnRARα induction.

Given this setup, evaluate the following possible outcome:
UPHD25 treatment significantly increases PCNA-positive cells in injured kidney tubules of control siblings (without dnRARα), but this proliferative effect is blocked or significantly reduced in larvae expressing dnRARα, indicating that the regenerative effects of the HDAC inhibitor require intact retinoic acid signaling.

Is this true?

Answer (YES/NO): YES